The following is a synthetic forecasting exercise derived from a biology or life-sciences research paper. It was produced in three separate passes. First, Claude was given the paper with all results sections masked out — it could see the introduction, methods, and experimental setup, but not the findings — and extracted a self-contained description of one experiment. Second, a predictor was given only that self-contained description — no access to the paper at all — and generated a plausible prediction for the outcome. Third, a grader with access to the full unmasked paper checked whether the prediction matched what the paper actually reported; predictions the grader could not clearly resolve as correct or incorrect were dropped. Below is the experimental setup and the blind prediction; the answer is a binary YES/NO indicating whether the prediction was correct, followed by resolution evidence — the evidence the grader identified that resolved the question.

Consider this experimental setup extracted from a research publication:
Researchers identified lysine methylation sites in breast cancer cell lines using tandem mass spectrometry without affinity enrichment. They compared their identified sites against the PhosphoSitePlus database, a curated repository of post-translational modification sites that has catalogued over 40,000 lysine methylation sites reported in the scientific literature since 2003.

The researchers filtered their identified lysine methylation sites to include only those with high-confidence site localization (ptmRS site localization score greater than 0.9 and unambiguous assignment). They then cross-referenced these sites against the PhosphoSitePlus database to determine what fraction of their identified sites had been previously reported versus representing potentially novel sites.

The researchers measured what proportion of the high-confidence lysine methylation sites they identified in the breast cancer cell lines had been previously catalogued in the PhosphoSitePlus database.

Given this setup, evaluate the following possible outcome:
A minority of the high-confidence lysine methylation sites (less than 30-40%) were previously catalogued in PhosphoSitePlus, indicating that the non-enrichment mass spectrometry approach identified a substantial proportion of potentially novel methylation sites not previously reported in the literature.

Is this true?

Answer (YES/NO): YES